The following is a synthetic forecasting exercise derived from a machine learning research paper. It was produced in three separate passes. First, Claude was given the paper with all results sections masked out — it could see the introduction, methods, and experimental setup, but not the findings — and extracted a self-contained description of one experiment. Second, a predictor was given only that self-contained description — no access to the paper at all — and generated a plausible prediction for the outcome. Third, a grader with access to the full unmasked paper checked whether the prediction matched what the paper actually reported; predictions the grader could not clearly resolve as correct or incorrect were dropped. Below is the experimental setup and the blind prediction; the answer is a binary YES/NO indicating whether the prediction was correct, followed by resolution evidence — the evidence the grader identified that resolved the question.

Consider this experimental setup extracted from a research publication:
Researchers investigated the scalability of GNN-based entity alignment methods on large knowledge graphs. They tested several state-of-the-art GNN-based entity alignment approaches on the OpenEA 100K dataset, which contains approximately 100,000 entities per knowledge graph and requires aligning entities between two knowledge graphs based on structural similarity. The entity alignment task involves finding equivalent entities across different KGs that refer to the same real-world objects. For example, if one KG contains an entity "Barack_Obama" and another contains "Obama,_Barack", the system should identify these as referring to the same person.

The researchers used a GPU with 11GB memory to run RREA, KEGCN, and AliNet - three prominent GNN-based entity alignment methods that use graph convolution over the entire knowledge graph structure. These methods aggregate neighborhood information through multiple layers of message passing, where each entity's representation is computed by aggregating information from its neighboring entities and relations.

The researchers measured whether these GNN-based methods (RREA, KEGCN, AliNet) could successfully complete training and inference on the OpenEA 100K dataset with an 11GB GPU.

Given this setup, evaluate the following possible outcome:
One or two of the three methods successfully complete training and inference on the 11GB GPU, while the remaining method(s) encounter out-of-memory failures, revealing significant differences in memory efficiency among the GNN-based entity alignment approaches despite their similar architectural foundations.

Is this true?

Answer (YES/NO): NO